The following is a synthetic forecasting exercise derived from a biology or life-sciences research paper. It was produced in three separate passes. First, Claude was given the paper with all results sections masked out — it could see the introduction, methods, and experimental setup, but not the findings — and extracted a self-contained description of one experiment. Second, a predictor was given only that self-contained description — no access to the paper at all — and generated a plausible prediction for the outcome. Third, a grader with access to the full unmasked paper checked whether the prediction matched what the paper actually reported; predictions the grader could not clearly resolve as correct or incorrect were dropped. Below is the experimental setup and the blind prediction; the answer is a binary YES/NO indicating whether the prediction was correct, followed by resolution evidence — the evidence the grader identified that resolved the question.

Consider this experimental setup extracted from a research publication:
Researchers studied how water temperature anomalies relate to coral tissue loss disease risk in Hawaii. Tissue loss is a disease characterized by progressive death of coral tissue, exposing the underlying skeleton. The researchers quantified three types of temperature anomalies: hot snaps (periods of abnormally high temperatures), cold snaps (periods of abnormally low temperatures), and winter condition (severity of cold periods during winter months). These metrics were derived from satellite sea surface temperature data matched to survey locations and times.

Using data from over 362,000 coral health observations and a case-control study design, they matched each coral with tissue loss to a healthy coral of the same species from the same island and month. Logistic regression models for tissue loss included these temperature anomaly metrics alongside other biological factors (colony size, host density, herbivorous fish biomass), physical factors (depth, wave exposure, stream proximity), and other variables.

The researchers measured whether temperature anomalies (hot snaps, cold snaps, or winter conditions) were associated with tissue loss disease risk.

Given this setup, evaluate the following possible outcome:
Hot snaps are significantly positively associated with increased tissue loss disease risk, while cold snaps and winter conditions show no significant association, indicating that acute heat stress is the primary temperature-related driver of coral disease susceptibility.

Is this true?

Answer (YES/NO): NO